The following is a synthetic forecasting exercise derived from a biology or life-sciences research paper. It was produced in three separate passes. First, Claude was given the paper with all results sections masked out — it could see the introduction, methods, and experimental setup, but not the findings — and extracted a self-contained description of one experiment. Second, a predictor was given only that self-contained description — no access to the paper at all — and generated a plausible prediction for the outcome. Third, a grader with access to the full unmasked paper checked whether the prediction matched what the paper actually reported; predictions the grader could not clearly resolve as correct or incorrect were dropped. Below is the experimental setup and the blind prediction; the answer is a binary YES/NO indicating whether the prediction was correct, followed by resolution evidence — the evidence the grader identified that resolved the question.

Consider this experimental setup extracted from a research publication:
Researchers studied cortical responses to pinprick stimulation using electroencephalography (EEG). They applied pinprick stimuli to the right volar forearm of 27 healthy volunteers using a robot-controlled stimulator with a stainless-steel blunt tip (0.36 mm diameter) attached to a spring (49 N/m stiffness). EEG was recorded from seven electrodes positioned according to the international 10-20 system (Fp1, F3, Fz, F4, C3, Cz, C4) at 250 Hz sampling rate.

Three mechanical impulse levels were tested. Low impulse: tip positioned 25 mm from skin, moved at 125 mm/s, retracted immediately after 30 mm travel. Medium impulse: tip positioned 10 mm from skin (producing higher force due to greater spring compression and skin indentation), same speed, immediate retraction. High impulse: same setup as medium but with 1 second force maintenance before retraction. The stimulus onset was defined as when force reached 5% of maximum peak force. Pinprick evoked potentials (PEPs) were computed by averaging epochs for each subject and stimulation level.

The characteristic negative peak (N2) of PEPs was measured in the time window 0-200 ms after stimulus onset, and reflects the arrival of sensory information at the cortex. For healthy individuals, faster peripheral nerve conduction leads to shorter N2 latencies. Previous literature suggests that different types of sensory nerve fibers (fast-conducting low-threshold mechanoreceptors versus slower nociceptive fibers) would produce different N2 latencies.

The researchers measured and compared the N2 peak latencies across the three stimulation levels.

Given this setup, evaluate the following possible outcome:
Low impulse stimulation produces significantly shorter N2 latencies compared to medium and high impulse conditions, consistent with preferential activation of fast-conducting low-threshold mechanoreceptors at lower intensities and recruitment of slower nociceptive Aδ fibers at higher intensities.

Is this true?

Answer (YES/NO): YES